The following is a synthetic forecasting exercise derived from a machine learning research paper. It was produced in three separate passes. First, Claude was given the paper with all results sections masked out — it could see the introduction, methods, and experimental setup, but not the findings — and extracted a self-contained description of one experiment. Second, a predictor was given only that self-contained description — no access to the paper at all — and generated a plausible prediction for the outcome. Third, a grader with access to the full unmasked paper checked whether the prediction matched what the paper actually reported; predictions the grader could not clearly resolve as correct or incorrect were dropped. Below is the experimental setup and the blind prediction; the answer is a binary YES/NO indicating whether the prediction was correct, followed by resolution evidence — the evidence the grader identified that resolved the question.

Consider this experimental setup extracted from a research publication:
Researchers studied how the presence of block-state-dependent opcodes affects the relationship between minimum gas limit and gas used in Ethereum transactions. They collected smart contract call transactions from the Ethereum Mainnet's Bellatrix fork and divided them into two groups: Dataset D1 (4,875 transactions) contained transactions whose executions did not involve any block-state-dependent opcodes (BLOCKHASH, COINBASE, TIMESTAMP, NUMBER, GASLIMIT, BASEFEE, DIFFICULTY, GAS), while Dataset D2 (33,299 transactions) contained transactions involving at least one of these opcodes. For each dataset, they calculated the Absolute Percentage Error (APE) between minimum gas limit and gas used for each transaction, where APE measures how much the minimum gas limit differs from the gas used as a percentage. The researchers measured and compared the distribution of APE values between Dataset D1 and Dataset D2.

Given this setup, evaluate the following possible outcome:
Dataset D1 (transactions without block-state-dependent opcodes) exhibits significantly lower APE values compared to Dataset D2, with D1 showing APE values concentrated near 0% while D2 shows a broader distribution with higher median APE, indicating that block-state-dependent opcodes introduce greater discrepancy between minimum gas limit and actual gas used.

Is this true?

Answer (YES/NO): YES